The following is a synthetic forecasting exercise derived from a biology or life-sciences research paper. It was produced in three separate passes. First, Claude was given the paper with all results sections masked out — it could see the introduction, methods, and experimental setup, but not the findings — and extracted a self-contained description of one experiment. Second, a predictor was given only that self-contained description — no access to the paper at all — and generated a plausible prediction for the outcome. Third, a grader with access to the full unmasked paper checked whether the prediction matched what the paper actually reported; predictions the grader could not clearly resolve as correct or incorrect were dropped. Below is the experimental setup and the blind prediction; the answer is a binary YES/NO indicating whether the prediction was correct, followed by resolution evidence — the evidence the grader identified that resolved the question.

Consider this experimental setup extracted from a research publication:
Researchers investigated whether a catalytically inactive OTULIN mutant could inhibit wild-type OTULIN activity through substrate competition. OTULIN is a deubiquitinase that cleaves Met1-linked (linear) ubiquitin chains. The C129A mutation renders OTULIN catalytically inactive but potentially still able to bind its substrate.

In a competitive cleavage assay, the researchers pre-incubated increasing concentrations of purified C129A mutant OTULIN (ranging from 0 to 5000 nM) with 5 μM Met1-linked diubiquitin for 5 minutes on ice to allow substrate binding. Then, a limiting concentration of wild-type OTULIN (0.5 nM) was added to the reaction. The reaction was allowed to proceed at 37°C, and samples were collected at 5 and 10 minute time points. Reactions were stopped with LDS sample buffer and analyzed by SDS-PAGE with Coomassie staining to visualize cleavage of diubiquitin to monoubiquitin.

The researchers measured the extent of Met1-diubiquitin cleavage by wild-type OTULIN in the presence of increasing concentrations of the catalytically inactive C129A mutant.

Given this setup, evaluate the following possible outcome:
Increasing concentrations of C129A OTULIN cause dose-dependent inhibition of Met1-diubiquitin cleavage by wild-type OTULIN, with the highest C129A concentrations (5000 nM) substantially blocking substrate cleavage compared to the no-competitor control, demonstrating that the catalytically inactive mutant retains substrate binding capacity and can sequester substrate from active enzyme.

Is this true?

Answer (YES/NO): NO